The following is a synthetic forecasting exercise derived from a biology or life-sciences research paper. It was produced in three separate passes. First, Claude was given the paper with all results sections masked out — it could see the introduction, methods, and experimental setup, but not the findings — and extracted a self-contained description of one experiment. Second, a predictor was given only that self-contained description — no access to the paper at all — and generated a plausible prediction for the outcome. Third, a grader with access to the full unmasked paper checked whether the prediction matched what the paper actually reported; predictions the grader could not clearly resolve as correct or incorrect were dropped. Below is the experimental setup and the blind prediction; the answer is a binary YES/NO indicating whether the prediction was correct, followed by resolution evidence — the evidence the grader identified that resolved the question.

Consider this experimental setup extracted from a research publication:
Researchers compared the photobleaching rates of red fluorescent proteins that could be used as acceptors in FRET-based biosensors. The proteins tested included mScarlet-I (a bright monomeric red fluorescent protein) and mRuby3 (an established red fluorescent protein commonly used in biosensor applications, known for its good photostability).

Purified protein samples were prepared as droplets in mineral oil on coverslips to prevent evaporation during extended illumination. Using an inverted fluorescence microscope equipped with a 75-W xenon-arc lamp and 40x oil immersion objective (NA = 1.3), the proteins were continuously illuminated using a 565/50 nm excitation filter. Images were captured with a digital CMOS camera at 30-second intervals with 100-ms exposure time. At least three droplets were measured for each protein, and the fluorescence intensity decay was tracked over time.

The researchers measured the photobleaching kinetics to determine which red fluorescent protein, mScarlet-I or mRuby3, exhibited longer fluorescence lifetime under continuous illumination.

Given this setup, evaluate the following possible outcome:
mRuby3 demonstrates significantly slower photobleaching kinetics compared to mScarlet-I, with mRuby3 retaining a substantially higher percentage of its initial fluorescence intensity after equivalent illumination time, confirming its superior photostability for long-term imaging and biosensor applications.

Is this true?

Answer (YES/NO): NO